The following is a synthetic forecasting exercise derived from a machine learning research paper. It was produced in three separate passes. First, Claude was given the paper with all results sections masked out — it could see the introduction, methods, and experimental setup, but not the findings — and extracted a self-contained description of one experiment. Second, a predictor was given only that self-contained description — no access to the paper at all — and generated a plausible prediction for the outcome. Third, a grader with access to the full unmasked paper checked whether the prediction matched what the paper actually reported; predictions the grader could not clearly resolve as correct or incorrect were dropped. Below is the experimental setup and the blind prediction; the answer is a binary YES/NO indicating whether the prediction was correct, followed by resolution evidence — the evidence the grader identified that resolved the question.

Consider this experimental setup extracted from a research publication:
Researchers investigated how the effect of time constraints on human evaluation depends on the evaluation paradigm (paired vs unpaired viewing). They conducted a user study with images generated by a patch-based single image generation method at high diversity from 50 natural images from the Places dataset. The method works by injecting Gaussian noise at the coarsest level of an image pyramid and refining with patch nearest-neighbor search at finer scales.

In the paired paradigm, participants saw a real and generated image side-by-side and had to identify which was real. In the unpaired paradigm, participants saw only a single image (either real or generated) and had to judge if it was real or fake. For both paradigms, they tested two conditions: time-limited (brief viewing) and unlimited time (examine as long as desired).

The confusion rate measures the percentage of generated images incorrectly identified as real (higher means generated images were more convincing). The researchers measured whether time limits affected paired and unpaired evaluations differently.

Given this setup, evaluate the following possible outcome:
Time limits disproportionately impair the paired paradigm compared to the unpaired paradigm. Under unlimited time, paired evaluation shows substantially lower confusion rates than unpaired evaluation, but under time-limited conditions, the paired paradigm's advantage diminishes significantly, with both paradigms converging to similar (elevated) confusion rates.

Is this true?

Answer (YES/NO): YES